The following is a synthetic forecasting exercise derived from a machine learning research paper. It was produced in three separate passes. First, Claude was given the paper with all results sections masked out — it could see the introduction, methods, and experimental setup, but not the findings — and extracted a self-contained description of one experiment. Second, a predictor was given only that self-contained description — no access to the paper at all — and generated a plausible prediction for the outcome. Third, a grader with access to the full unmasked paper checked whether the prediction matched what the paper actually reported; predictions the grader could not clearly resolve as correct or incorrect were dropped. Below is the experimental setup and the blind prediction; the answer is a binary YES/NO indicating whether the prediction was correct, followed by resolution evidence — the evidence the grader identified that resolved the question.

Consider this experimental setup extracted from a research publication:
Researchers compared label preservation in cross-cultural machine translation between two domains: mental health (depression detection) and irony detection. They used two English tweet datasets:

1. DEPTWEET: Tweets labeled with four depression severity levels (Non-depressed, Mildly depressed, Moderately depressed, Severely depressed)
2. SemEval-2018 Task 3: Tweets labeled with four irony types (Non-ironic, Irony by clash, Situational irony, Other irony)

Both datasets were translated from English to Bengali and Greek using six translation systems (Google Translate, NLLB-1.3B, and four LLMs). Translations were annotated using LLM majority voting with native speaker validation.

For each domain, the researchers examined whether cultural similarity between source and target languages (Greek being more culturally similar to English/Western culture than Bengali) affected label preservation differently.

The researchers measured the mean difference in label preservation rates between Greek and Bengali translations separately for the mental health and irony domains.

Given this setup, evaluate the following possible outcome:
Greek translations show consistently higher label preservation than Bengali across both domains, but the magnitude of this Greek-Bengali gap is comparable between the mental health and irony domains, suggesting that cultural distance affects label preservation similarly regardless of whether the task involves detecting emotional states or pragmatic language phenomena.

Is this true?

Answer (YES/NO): NO